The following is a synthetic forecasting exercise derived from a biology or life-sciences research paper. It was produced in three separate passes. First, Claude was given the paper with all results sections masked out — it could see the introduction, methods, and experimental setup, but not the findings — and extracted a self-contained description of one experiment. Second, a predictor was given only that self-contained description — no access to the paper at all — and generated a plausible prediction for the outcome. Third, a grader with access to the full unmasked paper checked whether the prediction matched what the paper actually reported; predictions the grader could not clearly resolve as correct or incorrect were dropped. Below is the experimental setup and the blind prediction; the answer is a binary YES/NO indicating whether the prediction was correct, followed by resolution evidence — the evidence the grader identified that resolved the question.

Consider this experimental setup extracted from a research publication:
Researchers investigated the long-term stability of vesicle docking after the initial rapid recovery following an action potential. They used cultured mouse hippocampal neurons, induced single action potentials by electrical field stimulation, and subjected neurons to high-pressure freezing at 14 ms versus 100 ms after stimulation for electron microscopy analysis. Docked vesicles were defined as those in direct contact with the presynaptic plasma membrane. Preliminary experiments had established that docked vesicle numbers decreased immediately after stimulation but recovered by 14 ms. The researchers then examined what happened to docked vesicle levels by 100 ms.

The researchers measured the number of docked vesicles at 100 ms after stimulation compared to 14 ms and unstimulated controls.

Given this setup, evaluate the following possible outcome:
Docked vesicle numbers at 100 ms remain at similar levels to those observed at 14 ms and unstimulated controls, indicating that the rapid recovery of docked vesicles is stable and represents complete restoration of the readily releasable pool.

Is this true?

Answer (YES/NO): NO